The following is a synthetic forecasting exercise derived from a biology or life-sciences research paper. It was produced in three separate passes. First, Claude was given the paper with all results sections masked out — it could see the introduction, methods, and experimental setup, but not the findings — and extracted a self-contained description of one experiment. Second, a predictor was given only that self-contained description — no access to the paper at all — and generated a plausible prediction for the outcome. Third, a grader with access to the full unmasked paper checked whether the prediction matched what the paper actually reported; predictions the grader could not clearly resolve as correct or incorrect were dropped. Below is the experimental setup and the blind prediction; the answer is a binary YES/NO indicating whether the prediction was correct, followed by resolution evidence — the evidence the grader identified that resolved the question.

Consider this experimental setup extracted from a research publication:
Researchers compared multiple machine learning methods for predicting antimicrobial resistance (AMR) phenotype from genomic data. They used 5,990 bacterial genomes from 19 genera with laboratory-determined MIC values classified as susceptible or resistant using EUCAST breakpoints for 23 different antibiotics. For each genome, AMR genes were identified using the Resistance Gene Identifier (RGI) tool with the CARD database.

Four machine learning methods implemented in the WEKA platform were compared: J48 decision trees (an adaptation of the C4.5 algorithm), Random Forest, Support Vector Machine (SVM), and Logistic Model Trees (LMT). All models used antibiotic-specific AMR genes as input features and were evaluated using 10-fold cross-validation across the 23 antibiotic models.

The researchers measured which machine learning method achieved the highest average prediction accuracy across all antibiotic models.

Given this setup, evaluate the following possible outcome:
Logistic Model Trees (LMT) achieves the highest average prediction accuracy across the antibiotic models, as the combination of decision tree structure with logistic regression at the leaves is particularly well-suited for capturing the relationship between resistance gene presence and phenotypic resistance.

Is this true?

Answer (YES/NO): YES